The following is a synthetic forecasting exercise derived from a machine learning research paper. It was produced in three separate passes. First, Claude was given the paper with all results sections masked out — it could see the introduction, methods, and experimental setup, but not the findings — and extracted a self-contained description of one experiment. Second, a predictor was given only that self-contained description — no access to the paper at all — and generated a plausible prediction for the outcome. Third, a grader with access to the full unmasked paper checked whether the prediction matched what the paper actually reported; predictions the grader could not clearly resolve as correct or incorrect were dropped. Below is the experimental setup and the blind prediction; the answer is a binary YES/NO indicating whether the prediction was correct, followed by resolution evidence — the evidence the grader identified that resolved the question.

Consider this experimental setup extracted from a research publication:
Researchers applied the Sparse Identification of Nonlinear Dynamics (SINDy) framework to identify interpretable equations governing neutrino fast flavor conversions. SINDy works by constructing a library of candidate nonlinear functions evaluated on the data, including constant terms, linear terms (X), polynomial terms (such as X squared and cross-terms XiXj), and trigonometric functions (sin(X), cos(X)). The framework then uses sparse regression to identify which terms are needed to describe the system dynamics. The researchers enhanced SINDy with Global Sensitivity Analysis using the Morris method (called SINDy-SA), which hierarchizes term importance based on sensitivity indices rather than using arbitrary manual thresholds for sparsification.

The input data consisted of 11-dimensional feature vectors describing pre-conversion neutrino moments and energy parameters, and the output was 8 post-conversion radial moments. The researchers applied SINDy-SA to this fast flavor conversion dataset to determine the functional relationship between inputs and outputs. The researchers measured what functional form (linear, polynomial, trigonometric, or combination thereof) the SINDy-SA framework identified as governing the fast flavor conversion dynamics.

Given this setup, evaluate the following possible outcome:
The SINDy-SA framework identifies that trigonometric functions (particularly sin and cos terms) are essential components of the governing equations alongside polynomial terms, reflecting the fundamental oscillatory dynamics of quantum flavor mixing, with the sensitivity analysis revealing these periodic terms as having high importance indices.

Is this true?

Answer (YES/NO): NO